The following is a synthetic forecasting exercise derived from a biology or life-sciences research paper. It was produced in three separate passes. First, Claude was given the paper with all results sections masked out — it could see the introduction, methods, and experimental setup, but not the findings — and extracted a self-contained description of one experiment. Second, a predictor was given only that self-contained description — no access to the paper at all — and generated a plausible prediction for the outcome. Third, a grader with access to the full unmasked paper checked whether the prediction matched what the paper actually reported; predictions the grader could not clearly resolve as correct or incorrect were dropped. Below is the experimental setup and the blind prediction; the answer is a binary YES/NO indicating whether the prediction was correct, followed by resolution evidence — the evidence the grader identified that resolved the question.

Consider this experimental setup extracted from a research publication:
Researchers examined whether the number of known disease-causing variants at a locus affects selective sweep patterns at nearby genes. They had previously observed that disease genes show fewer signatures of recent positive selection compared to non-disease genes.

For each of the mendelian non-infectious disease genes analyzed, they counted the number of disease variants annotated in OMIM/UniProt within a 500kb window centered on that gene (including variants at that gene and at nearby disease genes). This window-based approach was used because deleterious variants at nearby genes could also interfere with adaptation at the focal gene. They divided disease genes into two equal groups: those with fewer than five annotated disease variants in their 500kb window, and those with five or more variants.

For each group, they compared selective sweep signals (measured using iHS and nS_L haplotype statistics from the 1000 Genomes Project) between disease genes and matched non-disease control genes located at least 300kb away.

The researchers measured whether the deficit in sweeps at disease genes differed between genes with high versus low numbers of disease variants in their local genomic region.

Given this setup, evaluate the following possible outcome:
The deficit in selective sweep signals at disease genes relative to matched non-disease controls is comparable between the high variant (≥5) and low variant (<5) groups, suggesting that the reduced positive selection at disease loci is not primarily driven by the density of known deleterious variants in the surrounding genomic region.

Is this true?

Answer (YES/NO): NO